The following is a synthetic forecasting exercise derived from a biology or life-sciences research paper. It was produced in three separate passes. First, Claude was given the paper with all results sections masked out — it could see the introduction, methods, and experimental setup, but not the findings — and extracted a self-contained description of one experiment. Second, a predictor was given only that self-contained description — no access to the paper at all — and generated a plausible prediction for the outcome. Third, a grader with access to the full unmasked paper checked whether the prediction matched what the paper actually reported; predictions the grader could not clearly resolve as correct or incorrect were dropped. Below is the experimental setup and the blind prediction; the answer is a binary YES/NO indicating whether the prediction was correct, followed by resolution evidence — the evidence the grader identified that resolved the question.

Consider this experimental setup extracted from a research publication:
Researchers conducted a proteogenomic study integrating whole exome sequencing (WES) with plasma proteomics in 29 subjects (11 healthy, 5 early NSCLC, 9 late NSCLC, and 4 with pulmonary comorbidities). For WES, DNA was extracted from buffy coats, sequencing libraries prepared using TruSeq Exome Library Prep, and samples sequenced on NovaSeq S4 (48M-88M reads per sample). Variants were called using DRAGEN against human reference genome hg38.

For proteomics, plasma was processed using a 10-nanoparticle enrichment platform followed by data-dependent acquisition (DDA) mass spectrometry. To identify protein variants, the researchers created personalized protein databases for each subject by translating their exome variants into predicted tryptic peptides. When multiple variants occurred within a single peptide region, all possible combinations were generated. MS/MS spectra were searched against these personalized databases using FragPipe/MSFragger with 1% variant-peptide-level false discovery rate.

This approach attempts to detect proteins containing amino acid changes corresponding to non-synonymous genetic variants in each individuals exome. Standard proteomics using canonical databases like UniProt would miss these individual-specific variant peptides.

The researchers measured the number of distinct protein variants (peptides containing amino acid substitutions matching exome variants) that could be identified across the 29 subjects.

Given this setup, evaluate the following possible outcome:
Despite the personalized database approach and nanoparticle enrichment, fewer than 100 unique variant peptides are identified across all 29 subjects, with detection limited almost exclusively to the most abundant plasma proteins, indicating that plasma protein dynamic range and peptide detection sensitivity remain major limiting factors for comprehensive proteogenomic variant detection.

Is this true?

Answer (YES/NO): NO